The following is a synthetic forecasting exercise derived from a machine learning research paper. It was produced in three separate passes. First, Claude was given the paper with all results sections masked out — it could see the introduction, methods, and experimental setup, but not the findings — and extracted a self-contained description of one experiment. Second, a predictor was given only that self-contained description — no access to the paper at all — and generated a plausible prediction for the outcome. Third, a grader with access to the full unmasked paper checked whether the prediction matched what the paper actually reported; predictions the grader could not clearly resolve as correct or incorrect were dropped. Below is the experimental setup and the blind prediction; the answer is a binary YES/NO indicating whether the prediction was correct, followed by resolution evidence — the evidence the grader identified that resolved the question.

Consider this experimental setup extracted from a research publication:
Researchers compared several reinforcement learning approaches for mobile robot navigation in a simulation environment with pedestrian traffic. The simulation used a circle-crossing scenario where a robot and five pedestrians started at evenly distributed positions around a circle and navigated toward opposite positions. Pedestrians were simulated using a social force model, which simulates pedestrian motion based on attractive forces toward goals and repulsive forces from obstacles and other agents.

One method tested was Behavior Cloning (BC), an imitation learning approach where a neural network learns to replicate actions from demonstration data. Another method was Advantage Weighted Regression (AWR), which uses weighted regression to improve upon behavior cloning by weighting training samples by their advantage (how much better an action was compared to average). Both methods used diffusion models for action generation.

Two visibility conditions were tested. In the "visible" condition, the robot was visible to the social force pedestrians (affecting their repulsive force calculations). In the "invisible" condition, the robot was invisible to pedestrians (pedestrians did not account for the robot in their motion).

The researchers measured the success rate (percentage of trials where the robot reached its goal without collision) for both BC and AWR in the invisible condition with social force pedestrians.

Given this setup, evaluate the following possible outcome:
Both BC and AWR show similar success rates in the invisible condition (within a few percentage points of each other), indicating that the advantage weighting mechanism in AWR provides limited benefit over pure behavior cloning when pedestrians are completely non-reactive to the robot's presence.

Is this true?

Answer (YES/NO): NO